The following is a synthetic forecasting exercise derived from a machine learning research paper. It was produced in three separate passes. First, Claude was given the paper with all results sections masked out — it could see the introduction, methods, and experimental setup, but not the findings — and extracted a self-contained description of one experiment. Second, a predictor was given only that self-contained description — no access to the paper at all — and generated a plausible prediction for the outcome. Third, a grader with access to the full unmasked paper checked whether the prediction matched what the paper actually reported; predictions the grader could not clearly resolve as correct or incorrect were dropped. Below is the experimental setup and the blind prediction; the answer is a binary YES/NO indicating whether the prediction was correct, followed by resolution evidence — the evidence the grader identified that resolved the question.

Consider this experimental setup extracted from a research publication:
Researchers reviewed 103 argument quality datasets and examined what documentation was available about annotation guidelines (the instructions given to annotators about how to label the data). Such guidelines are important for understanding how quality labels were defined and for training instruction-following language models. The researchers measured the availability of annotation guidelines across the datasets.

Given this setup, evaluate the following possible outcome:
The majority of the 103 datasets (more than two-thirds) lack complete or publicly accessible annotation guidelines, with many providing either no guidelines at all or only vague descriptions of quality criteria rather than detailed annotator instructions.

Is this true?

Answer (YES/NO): YES